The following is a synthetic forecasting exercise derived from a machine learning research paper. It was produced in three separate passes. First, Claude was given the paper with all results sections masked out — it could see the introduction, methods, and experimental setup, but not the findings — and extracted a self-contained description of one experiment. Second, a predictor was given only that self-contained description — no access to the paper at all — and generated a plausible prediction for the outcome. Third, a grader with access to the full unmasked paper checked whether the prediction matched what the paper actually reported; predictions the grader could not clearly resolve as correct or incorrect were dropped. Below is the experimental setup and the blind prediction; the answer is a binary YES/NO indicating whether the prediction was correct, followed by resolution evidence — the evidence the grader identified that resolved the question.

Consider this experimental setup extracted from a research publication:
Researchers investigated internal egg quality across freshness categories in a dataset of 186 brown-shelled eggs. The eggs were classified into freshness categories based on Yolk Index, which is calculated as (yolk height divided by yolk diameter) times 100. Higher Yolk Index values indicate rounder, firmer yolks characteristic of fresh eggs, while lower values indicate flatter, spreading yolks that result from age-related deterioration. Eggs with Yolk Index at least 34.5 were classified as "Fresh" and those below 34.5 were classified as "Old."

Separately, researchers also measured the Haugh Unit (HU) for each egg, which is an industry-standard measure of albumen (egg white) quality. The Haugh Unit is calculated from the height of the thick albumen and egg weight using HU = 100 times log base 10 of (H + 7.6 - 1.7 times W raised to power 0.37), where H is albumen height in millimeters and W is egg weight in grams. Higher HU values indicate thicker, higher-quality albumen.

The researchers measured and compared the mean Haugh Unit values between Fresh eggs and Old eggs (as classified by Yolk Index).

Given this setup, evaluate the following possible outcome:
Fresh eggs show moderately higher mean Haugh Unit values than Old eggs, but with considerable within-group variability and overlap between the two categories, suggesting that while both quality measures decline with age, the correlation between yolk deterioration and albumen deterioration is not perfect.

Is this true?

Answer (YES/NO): NO